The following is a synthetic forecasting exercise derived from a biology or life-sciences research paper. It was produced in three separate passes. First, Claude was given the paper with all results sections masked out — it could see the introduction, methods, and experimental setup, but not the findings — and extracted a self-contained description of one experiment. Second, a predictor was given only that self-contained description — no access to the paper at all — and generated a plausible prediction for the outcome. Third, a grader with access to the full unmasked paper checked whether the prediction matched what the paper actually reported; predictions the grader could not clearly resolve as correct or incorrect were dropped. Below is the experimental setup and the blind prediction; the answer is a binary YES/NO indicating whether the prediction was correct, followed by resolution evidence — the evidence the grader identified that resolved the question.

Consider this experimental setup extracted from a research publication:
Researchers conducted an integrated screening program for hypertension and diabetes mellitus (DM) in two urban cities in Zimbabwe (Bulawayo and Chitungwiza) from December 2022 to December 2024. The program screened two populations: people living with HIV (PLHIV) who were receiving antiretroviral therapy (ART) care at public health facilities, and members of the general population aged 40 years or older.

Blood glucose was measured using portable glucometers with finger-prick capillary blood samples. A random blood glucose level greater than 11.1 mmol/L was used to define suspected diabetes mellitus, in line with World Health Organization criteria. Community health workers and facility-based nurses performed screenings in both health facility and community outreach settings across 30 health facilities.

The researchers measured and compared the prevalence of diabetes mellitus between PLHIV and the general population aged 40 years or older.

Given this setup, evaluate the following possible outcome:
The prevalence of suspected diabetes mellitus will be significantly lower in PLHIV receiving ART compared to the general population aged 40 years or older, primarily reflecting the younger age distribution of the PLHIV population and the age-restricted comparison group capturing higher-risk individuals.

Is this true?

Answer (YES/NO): NO